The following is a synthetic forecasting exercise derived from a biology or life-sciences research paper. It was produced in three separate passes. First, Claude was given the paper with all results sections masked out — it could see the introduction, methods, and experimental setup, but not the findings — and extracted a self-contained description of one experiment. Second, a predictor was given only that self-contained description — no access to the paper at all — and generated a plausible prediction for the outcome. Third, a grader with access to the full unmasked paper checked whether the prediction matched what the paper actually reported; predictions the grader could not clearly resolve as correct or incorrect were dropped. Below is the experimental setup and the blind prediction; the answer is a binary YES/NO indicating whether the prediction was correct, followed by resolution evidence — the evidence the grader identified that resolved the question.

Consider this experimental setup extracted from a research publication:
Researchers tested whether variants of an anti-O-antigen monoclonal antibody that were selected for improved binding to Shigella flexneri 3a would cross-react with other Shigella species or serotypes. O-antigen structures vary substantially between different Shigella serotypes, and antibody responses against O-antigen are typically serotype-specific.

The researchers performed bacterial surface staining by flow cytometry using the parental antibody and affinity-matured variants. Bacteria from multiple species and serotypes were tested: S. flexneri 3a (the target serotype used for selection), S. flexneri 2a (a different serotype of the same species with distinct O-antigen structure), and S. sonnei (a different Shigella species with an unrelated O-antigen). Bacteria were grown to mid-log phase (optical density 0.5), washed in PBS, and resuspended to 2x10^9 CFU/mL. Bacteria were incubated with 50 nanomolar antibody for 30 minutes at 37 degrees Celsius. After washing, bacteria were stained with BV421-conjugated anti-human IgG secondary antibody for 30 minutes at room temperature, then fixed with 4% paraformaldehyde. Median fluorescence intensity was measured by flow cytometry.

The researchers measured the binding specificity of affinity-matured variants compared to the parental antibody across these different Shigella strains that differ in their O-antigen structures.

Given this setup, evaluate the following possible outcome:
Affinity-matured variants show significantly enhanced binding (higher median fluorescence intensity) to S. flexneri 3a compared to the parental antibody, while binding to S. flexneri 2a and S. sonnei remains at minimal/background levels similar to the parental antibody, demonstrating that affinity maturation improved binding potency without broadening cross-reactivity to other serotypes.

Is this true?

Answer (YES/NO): NO